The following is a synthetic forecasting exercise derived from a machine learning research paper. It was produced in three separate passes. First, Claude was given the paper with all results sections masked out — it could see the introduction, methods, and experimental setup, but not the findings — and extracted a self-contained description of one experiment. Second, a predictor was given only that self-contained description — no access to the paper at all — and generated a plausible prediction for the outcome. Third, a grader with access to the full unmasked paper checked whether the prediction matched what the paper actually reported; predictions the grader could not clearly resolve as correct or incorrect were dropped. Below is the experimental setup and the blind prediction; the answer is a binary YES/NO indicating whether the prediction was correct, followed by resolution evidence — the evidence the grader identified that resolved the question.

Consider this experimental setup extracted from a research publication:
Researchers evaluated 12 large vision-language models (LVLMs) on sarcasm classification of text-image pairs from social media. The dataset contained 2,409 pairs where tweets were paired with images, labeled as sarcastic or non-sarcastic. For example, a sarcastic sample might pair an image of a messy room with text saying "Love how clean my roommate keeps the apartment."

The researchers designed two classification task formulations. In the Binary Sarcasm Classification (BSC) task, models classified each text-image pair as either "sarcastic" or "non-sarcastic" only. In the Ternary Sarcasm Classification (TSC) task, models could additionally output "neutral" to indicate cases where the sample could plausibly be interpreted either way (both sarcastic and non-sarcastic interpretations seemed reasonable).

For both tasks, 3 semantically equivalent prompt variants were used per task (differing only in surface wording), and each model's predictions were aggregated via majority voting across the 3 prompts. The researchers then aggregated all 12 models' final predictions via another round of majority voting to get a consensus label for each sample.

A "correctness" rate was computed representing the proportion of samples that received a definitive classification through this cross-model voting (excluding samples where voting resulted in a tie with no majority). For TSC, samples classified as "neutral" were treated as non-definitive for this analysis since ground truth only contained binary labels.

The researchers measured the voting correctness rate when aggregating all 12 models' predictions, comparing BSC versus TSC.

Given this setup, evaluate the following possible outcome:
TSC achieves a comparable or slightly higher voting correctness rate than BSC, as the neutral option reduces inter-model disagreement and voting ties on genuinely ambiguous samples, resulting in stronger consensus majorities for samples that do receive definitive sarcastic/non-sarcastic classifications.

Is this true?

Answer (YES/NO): NO